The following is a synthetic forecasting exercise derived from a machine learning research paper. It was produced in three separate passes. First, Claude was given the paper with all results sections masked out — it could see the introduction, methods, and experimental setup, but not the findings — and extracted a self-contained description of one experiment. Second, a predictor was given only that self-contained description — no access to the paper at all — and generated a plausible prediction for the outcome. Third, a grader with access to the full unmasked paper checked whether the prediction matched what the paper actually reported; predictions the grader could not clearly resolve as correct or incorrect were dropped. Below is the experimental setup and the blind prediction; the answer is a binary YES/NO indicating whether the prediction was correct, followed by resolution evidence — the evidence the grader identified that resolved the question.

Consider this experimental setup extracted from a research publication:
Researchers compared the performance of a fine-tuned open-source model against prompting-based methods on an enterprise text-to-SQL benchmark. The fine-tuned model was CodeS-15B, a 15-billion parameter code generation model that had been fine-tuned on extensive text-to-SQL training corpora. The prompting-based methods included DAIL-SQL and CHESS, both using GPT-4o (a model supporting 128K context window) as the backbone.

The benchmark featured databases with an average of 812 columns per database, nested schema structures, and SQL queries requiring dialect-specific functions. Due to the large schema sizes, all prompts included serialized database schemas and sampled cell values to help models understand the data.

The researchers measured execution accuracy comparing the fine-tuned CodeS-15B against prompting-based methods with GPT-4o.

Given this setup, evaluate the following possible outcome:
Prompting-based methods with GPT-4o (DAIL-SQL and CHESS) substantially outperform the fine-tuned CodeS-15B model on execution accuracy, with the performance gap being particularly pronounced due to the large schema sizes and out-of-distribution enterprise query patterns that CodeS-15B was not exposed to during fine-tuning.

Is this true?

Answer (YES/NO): YES